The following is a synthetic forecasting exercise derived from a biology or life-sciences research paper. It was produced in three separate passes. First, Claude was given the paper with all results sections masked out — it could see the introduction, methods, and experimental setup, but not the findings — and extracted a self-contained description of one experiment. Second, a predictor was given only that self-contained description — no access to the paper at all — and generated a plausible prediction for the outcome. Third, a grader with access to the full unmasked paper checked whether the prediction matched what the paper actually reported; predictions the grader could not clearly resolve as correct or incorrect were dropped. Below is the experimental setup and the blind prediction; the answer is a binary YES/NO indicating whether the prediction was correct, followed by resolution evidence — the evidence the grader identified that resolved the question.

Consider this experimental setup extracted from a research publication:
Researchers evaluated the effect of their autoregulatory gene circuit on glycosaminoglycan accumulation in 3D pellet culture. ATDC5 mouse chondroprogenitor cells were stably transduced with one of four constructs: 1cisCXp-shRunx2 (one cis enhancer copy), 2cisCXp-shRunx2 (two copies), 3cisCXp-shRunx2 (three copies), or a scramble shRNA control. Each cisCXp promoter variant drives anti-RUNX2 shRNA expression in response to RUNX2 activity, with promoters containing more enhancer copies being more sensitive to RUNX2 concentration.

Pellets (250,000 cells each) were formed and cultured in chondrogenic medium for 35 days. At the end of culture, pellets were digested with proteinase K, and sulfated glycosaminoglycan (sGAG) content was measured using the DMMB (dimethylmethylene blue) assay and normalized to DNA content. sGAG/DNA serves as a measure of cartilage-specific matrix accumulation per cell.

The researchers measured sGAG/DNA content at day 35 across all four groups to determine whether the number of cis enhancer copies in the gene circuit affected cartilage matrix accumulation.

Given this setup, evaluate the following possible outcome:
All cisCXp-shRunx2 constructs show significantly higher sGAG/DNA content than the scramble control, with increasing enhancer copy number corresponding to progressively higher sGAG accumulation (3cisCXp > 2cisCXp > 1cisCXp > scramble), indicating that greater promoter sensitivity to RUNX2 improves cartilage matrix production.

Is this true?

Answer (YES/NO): NO